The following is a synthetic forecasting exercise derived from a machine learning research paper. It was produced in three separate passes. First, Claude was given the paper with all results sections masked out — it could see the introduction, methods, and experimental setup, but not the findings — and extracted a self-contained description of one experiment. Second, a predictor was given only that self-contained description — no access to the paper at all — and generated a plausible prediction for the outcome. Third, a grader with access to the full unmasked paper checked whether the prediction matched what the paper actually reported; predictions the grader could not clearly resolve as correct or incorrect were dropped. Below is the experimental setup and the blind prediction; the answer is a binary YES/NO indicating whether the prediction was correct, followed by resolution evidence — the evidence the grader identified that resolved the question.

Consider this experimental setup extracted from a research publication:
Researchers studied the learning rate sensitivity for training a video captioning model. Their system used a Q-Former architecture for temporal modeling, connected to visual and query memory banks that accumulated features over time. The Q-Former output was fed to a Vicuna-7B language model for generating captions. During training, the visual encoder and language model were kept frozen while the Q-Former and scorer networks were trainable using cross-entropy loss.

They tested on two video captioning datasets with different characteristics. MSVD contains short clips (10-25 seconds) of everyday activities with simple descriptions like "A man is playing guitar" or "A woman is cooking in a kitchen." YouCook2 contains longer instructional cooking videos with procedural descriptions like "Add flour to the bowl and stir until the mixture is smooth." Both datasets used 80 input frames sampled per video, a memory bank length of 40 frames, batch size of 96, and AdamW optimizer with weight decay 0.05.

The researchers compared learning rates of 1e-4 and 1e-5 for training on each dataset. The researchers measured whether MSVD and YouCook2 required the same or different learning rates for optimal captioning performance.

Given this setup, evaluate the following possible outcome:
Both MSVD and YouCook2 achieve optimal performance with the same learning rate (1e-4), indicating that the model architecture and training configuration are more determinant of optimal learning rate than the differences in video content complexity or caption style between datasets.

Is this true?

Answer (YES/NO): NO